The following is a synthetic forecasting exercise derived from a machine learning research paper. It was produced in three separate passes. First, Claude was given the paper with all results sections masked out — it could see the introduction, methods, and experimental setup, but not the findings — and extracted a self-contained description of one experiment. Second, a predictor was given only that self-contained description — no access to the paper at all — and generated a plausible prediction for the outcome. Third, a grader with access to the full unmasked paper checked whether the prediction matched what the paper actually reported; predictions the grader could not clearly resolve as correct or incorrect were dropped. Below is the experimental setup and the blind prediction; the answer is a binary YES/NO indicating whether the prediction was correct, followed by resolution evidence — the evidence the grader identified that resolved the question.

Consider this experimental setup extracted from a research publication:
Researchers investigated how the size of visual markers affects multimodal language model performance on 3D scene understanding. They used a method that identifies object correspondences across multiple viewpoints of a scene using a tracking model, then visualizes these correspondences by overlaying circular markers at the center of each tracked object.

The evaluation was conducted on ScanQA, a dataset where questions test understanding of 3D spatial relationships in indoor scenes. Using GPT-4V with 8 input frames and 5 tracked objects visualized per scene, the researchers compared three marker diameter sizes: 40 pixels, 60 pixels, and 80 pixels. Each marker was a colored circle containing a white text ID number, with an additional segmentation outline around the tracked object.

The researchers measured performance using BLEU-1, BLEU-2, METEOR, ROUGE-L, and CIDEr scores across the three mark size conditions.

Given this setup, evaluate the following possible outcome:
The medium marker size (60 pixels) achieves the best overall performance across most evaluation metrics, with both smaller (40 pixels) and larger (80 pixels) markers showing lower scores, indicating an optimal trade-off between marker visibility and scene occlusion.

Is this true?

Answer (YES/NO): YES